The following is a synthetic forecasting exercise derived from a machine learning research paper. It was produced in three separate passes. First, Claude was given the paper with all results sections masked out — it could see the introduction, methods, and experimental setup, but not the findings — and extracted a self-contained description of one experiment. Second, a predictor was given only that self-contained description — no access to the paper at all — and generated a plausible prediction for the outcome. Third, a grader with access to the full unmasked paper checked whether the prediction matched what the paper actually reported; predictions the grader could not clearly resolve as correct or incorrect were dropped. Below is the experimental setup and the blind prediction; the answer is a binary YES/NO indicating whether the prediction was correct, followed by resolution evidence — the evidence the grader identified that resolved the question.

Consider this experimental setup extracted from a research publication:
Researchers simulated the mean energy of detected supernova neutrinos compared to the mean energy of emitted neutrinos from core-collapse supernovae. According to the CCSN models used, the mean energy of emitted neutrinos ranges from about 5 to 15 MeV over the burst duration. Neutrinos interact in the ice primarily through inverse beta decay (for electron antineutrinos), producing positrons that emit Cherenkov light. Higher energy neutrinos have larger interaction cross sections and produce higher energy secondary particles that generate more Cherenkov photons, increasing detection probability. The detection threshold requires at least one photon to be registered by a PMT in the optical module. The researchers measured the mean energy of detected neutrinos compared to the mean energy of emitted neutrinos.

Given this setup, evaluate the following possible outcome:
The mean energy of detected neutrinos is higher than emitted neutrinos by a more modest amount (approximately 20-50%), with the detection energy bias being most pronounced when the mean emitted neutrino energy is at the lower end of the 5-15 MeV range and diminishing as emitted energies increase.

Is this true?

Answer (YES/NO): NO